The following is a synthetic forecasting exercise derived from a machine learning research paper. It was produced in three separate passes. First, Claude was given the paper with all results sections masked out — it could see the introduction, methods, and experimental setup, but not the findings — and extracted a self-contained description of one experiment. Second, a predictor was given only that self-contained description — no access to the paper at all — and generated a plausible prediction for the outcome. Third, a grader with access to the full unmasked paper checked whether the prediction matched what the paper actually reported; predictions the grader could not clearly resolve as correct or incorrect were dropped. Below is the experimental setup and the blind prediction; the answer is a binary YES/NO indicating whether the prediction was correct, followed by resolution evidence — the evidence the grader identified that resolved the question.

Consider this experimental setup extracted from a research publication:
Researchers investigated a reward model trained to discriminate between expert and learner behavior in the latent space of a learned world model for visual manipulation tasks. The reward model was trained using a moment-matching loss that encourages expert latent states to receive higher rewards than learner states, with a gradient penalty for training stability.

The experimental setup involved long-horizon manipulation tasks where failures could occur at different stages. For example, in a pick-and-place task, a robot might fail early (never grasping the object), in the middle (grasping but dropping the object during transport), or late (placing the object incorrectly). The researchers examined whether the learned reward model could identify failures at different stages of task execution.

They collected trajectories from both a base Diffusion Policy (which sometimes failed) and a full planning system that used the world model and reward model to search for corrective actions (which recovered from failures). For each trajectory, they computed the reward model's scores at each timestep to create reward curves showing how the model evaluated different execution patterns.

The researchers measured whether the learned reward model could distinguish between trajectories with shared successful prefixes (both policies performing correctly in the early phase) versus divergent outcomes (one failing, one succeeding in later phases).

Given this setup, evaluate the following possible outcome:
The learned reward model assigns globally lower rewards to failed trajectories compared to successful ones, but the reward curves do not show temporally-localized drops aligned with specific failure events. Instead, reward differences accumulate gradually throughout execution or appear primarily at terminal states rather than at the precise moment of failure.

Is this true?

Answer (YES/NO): NO